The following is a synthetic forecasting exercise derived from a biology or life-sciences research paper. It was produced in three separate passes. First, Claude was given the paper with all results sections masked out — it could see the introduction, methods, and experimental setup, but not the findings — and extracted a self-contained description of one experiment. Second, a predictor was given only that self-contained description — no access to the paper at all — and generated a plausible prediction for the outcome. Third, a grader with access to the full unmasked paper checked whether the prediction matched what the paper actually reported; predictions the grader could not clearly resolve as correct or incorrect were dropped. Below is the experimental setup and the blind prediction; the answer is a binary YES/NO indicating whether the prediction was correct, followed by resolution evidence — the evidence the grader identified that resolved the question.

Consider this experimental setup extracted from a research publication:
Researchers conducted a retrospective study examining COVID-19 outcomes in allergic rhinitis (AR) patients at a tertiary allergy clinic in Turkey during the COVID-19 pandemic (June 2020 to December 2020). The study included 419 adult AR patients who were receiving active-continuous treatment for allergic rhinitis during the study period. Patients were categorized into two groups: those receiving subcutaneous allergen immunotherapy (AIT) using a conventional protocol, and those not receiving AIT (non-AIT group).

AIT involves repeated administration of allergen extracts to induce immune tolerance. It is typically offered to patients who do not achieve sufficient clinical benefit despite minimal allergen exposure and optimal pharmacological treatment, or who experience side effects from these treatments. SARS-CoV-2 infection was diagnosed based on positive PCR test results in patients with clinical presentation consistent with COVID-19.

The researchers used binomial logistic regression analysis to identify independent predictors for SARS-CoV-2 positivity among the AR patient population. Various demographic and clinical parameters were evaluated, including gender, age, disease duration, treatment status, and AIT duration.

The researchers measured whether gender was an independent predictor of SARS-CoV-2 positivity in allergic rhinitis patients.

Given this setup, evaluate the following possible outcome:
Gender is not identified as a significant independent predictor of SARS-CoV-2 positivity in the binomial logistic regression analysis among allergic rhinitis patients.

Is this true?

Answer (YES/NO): NO